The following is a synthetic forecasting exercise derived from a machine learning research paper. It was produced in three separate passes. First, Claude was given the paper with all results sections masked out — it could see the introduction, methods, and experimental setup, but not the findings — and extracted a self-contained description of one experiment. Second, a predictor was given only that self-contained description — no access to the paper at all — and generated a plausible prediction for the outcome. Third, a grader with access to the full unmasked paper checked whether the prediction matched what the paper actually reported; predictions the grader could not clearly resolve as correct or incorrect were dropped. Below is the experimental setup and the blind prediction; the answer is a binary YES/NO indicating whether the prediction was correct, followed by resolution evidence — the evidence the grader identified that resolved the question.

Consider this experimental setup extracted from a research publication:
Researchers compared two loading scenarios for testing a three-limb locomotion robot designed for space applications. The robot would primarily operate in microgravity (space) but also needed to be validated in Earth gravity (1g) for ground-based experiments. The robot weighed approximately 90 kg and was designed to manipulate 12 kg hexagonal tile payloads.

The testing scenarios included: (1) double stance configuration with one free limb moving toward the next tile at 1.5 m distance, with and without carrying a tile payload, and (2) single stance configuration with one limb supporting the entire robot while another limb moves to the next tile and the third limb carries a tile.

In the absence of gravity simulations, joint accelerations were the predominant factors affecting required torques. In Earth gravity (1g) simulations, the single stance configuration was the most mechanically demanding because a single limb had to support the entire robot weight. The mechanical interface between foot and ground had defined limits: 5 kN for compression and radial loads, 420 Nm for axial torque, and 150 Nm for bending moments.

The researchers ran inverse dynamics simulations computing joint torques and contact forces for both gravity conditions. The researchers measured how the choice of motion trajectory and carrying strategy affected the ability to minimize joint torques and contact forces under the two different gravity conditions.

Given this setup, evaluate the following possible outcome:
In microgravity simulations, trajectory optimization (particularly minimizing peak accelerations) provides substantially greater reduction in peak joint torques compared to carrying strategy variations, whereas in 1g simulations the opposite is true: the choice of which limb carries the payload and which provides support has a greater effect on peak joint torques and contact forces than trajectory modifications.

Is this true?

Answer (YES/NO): NO